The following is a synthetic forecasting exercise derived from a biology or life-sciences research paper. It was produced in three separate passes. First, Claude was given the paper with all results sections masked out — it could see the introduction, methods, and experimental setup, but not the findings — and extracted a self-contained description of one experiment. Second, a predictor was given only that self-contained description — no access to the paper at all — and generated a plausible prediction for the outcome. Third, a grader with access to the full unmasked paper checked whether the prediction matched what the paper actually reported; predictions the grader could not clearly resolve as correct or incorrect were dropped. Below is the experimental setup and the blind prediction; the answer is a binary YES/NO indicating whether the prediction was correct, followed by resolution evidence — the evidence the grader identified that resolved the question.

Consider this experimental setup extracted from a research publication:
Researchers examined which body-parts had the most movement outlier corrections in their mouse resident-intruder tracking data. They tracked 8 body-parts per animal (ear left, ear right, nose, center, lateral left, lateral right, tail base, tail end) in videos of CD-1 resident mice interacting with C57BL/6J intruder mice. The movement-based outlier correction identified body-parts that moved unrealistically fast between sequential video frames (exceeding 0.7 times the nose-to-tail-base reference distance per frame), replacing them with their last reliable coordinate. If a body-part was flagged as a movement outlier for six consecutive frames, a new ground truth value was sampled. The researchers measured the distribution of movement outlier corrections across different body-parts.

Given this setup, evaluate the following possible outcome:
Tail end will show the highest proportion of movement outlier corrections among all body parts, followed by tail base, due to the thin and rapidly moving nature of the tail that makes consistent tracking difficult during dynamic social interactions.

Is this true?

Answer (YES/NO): NO